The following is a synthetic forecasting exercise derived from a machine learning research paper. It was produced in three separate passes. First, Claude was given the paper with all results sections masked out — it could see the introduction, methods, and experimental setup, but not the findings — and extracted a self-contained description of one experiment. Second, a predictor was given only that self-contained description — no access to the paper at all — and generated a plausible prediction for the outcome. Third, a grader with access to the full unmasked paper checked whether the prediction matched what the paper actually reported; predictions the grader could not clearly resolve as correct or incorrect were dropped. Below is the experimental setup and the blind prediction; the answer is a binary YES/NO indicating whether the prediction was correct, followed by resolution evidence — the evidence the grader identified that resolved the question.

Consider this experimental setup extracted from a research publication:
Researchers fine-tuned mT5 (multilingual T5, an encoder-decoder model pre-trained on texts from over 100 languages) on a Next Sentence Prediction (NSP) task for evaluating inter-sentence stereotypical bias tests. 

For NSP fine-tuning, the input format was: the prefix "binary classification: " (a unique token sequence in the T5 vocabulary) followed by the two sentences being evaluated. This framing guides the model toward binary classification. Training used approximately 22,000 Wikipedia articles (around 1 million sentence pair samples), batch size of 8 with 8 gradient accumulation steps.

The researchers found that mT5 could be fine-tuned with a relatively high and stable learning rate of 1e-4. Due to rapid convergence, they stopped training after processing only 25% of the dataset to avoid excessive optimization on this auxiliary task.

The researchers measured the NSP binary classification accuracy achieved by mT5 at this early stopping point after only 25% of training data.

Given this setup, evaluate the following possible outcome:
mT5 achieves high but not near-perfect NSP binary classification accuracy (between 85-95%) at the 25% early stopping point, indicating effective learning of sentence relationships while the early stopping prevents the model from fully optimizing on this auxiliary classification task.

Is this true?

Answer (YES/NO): YES